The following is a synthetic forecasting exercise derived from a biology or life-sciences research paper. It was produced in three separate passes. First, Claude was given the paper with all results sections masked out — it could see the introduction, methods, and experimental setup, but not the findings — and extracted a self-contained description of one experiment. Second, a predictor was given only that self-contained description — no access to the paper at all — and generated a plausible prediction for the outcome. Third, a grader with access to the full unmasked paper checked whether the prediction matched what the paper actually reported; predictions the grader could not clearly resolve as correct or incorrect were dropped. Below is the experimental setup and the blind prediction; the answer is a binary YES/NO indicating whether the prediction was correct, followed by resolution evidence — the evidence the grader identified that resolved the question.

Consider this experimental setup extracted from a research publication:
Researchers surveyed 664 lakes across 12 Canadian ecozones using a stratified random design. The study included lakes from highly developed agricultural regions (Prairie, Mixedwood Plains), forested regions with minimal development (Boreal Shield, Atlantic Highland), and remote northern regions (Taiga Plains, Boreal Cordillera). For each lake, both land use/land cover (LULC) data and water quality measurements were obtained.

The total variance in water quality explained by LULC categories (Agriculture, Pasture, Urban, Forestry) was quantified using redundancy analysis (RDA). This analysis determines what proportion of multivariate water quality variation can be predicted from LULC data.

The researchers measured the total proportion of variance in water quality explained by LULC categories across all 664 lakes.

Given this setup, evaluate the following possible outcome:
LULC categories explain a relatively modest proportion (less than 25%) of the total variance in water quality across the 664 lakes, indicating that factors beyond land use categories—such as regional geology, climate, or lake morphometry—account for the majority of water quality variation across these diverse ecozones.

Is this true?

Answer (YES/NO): YES